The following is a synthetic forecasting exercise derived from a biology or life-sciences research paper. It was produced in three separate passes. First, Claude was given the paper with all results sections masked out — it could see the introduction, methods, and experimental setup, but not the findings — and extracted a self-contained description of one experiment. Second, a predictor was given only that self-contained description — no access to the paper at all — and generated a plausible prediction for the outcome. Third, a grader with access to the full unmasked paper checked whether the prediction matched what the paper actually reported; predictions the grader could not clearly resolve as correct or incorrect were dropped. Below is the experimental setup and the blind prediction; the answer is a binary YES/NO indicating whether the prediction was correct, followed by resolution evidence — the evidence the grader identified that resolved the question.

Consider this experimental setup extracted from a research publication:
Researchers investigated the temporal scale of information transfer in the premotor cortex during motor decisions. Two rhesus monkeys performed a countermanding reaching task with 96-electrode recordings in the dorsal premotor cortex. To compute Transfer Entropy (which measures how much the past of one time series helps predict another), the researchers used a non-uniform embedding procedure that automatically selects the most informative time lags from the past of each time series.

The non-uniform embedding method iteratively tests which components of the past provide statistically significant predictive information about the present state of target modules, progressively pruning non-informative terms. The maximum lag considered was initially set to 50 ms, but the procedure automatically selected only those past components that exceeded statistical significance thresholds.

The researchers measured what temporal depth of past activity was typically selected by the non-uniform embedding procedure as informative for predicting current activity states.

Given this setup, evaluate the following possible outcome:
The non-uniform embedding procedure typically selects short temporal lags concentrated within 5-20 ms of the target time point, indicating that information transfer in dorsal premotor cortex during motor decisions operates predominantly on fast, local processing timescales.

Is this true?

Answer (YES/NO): YES